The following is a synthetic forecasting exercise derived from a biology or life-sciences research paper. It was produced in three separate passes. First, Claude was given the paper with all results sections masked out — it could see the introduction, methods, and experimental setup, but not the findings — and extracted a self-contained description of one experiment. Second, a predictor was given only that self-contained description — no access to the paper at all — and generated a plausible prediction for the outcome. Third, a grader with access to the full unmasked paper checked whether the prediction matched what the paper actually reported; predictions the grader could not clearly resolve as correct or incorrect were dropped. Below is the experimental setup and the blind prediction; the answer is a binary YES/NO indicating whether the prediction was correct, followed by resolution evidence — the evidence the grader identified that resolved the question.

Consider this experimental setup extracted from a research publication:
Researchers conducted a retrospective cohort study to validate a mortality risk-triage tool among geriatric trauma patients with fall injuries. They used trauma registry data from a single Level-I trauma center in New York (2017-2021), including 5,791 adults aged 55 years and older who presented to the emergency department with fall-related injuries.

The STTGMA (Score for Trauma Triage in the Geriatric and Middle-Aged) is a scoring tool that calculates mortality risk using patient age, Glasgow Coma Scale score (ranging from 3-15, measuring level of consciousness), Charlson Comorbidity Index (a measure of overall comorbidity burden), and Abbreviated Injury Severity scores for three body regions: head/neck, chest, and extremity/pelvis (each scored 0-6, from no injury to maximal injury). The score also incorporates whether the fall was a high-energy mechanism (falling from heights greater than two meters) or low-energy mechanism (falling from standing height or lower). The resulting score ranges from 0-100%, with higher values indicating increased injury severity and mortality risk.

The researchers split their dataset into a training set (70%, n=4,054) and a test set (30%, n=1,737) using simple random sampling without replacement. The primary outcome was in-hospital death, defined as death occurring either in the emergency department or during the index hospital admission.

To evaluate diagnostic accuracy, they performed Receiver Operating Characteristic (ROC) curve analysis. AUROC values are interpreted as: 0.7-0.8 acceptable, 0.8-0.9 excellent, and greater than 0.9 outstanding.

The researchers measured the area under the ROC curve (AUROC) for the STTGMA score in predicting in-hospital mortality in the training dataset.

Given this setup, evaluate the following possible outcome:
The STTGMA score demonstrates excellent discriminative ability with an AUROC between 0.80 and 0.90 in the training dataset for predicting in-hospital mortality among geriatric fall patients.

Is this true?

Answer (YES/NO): YES